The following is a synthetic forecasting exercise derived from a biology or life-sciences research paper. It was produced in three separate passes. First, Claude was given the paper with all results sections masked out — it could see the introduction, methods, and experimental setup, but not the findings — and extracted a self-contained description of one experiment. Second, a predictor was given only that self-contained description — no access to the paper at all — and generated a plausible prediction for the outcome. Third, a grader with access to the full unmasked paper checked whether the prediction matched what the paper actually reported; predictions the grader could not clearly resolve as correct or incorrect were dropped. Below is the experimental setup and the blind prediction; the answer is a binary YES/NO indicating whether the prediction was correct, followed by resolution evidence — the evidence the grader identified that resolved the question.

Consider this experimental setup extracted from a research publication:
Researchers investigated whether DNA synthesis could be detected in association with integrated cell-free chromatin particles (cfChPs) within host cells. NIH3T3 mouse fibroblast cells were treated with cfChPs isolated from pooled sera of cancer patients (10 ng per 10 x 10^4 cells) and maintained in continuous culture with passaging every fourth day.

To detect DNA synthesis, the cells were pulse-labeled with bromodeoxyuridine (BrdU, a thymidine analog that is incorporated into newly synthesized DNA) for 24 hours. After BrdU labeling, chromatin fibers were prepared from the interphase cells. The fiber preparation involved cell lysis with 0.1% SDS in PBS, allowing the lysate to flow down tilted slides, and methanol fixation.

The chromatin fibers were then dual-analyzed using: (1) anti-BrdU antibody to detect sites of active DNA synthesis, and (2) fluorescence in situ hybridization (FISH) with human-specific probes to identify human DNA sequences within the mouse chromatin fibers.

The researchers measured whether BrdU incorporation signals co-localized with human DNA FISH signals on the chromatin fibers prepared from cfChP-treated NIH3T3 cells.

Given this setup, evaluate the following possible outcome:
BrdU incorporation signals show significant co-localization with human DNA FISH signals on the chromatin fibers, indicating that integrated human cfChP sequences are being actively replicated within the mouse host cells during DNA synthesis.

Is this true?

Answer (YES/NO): YES